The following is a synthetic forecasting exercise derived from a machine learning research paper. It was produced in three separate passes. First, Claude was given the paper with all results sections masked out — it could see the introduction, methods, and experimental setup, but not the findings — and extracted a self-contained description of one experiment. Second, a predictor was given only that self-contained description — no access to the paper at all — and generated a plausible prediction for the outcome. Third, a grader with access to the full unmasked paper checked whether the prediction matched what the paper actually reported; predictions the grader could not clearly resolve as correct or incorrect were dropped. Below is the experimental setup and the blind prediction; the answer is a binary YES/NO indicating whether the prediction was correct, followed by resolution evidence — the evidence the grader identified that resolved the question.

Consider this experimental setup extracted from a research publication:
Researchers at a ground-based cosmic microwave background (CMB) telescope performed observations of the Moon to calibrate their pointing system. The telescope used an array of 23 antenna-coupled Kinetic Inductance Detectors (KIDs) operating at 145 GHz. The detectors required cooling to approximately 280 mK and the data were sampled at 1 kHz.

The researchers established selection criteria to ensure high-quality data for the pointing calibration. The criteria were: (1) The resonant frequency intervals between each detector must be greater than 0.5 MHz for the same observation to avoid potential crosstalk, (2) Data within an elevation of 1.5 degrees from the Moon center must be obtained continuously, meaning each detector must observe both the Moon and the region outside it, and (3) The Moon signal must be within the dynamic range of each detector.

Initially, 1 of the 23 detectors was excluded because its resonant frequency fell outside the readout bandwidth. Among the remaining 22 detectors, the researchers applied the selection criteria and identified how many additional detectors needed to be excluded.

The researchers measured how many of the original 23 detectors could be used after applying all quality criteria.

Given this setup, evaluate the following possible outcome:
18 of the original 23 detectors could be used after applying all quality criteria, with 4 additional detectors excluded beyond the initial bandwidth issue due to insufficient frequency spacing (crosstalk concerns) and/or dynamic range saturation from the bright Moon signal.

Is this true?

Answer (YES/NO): NO